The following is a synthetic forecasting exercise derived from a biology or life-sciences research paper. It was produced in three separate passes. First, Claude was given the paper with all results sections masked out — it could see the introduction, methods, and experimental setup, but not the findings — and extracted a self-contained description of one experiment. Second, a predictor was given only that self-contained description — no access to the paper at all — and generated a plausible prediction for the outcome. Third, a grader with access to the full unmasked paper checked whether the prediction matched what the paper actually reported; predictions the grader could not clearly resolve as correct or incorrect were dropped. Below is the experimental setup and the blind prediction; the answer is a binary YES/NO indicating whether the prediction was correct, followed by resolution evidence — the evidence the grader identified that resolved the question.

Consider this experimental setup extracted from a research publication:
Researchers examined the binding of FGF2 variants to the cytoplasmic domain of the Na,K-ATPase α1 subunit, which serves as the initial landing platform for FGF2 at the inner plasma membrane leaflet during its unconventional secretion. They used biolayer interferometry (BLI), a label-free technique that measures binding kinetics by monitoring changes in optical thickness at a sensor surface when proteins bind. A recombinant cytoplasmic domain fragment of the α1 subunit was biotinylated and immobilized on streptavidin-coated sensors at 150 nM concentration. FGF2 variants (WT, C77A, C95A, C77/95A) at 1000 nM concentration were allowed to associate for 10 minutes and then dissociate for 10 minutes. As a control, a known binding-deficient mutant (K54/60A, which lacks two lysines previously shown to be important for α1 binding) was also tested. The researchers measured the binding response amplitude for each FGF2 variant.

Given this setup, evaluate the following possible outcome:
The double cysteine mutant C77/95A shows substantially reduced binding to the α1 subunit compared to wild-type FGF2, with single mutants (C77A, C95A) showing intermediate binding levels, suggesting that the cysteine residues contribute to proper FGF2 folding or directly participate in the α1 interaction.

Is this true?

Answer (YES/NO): NO